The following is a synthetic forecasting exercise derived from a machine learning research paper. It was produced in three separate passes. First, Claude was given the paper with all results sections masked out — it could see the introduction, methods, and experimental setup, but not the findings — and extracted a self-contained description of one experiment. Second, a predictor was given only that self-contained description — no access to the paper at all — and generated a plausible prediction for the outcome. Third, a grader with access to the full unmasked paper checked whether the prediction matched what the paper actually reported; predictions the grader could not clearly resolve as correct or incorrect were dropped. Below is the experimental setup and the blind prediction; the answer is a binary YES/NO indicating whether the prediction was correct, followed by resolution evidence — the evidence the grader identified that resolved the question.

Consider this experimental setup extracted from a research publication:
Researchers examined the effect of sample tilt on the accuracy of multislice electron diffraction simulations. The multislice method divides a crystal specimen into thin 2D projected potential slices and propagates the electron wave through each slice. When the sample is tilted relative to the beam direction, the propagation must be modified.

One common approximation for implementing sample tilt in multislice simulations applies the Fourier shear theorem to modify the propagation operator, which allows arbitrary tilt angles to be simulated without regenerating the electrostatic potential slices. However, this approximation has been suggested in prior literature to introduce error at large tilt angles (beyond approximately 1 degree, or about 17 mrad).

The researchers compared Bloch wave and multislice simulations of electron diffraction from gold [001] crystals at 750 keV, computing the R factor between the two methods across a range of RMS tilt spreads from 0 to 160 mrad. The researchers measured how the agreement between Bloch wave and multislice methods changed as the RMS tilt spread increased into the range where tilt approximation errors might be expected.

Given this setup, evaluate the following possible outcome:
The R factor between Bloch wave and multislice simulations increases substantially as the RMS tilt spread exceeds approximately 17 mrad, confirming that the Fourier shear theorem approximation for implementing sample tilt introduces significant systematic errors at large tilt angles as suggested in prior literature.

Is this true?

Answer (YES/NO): NO